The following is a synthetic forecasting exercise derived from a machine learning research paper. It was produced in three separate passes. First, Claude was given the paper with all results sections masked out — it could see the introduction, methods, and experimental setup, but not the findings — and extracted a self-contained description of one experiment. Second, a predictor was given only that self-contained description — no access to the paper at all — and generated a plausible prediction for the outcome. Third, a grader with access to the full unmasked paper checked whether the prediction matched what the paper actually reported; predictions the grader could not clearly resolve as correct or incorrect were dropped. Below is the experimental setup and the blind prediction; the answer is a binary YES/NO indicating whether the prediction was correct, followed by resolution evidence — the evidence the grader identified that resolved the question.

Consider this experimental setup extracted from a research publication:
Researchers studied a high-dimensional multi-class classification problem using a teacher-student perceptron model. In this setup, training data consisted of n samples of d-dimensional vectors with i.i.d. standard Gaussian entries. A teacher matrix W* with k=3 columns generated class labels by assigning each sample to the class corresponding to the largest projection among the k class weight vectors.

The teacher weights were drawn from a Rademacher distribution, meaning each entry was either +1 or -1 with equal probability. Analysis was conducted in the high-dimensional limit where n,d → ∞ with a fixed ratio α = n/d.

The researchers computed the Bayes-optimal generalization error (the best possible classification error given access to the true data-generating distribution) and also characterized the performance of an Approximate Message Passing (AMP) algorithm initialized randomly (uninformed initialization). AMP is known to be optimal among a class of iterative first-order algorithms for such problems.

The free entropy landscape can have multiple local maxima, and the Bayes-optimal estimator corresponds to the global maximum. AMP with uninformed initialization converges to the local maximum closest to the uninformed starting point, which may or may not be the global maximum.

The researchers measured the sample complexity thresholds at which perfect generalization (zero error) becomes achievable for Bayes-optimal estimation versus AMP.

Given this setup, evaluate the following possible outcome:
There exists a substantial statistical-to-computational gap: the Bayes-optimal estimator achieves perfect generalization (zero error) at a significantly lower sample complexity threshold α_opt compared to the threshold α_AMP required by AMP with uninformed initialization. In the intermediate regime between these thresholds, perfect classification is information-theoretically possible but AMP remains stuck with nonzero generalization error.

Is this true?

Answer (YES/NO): YES